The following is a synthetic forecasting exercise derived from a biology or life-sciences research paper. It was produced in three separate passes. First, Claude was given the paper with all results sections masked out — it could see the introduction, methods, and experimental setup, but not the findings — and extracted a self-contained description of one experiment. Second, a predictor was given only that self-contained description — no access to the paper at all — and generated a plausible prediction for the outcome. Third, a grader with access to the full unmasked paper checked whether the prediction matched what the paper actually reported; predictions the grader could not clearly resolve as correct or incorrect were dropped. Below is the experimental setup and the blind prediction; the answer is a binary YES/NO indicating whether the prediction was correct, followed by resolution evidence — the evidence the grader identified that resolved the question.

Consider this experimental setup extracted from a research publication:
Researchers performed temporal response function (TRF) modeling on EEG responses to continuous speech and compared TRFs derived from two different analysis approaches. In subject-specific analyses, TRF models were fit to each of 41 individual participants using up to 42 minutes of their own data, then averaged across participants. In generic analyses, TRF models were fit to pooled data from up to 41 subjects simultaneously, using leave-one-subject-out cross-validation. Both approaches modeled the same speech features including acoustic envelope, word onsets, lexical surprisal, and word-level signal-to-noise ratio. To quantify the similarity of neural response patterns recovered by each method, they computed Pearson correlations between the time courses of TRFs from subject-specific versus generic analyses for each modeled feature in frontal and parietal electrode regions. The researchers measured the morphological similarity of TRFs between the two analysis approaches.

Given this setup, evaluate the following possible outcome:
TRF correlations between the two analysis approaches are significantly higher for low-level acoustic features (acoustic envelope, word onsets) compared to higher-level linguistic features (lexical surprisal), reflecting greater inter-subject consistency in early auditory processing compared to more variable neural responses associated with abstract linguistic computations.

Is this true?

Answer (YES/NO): NO